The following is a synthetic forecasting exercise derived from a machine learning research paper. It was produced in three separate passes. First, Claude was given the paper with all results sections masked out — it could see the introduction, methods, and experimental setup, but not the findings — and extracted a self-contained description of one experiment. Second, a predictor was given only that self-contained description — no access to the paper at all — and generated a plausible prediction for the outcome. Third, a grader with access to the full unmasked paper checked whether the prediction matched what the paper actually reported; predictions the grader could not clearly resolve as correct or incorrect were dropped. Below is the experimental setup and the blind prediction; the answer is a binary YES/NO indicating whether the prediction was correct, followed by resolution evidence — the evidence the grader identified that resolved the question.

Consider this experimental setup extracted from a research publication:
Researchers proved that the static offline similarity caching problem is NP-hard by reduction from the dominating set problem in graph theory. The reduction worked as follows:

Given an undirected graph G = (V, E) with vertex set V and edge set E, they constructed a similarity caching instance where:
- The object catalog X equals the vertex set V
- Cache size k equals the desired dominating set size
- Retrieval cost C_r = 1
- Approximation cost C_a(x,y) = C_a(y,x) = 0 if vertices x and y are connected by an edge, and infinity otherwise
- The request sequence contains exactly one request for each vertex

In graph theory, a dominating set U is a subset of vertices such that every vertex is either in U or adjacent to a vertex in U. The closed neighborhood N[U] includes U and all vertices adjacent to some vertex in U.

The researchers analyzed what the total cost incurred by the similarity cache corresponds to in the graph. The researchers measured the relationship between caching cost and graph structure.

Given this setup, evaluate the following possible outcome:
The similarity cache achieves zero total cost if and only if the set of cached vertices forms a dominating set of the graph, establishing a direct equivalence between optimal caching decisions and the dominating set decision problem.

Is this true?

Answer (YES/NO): YES